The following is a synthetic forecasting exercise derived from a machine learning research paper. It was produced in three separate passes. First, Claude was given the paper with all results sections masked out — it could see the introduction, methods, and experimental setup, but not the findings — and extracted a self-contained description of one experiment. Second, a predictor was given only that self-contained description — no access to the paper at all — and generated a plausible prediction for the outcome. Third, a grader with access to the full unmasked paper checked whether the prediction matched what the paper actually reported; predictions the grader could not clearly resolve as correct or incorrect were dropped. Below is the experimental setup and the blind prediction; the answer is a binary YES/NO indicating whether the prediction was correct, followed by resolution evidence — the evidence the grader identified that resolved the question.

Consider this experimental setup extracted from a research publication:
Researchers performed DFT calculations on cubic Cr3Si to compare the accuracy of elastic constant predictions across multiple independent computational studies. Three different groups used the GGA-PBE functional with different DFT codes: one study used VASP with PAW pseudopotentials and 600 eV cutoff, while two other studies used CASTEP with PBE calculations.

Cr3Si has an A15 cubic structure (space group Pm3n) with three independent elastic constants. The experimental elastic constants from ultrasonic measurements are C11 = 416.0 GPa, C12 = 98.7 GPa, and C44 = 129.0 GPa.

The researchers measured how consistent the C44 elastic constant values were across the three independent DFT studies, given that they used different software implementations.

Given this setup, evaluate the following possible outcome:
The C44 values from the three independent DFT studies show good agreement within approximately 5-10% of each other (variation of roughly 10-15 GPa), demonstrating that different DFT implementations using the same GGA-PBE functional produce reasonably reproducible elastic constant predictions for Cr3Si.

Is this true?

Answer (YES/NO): NO